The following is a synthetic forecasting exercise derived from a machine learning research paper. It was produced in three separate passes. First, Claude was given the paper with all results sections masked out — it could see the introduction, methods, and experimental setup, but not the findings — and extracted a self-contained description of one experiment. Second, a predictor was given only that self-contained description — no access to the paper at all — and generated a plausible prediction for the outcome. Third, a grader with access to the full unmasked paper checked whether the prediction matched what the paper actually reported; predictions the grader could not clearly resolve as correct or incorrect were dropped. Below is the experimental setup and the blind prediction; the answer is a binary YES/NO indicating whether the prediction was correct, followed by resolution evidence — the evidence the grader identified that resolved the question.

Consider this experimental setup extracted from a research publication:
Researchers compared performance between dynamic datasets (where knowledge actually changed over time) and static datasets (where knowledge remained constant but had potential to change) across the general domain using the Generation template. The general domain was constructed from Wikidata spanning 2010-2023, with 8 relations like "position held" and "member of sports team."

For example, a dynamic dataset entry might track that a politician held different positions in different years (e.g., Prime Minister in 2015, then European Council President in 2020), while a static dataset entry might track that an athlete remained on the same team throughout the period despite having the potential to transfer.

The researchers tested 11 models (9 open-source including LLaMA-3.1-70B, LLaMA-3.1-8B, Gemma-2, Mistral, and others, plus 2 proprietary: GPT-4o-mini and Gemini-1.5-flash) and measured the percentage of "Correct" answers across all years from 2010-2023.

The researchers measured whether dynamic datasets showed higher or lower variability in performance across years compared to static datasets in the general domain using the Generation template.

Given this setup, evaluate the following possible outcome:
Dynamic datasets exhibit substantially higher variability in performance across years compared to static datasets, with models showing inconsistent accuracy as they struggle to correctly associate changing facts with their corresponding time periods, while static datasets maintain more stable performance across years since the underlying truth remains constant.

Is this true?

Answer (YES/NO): YES